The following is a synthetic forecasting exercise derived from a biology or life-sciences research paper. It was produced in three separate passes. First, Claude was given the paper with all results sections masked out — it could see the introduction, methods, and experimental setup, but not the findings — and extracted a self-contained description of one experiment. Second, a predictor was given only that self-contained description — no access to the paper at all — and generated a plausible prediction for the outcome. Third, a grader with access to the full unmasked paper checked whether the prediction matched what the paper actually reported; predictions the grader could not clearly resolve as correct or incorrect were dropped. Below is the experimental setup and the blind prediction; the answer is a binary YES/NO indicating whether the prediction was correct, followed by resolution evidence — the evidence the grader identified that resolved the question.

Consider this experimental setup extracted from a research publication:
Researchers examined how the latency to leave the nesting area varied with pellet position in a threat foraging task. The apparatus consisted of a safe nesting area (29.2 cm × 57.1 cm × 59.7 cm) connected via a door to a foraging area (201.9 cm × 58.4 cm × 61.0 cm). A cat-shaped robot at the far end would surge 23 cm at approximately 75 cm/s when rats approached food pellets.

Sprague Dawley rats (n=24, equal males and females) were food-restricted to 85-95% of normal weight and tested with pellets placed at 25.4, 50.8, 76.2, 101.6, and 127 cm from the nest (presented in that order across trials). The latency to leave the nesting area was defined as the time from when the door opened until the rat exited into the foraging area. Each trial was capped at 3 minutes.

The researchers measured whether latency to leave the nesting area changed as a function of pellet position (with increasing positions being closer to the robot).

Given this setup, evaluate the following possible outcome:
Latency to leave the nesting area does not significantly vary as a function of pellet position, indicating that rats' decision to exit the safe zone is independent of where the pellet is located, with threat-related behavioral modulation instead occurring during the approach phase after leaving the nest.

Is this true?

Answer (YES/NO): YES